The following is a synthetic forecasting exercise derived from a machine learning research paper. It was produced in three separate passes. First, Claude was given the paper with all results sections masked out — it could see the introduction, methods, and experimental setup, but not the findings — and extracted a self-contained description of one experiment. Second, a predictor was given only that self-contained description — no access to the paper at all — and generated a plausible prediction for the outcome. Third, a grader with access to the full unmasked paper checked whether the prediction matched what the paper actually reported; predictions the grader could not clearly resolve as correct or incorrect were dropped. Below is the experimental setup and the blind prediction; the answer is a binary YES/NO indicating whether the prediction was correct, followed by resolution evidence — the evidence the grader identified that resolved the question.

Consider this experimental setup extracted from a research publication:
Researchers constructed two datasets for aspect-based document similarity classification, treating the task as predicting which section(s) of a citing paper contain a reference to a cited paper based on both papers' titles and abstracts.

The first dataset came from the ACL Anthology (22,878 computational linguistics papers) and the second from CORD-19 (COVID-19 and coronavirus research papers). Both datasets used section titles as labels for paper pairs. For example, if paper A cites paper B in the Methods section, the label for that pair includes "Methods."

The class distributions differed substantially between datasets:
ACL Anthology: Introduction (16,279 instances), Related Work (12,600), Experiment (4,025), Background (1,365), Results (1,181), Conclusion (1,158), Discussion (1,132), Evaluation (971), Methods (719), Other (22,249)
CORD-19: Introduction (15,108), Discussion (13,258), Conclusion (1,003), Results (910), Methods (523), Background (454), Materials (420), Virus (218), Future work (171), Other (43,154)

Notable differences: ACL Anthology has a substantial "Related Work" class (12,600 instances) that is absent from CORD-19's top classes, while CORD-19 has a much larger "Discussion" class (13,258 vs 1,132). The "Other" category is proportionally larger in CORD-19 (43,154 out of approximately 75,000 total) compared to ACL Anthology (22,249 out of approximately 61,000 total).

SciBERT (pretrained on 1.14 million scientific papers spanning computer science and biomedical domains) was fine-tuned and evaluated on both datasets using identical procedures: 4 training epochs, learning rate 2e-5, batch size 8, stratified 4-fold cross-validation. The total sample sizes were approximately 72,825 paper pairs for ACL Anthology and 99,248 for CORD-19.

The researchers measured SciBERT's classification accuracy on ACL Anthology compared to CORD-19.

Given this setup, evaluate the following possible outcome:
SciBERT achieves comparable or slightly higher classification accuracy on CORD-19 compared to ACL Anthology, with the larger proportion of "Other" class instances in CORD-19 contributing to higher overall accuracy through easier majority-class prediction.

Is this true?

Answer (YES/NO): NO